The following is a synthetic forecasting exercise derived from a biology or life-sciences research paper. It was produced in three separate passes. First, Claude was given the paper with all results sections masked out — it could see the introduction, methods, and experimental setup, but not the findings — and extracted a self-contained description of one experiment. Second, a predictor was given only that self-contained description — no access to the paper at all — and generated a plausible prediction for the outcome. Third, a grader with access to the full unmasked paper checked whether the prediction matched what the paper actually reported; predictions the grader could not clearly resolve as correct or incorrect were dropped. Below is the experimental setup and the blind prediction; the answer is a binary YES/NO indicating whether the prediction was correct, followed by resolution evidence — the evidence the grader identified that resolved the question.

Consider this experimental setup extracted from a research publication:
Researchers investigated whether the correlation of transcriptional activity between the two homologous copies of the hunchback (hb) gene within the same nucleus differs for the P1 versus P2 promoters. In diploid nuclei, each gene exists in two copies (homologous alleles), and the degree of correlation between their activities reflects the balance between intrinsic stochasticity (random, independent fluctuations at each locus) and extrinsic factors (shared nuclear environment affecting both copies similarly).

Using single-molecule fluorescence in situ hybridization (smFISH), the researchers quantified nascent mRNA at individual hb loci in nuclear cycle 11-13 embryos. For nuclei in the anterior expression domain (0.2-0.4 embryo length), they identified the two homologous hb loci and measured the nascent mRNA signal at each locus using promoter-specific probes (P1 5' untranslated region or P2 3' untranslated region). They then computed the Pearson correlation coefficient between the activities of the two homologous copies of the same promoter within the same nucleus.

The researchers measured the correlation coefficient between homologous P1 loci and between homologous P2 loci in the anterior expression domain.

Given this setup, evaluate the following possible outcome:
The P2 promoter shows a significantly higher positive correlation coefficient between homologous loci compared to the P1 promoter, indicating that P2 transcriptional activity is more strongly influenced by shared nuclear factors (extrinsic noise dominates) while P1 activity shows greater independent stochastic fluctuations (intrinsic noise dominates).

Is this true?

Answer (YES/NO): NO